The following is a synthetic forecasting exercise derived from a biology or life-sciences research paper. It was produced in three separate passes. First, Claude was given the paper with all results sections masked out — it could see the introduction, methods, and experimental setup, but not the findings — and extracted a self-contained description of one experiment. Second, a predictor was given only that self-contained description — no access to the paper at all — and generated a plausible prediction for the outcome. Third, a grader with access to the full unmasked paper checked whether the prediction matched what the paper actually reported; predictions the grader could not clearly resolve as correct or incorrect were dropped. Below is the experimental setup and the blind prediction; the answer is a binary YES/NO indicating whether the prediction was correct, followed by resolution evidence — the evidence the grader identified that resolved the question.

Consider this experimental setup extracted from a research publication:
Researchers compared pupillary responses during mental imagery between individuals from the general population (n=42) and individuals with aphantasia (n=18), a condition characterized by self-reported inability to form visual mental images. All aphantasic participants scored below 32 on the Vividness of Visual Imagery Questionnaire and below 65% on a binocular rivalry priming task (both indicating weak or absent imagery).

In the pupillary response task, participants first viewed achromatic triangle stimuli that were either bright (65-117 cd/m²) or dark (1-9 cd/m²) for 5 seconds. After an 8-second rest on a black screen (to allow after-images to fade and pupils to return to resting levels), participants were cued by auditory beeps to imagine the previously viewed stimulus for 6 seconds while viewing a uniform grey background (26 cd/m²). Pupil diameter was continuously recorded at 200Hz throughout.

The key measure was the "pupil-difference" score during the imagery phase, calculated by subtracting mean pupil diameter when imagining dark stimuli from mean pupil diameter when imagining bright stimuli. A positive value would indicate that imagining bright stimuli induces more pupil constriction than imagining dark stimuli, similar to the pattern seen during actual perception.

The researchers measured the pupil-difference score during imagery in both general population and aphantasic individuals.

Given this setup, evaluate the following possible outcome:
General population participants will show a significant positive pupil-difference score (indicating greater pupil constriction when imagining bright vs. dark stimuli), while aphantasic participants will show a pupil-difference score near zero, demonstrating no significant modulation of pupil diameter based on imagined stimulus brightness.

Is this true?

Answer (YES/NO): YES